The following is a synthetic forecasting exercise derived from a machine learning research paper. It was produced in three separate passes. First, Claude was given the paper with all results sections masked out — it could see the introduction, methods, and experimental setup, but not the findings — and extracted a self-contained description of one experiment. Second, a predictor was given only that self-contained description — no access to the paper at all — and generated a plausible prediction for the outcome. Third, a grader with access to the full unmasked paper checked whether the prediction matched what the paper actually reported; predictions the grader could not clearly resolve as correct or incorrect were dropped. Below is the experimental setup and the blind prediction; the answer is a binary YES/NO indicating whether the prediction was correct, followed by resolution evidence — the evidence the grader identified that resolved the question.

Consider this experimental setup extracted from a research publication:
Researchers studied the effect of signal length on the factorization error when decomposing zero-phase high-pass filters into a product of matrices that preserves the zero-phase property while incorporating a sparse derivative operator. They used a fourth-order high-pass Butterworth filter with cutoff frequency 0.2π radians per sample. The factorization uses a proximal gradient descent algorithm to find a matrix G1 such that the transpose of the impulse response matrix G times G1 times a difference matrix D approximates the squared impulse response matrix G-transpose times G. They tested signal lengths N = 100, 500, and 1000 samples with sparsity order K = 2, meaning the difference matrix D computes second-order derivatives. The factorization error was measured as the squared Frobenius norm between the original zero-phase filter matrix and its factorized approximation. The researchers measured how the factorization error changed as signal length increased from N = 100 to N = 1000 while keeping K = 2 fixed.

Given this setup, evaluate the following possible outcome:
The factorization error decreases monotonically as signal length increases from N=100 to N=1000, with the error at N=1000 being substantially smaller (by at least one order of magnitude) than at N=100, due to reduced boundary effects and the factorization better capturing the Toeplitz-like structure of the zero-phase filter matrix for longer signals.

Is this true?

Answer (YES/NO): NO